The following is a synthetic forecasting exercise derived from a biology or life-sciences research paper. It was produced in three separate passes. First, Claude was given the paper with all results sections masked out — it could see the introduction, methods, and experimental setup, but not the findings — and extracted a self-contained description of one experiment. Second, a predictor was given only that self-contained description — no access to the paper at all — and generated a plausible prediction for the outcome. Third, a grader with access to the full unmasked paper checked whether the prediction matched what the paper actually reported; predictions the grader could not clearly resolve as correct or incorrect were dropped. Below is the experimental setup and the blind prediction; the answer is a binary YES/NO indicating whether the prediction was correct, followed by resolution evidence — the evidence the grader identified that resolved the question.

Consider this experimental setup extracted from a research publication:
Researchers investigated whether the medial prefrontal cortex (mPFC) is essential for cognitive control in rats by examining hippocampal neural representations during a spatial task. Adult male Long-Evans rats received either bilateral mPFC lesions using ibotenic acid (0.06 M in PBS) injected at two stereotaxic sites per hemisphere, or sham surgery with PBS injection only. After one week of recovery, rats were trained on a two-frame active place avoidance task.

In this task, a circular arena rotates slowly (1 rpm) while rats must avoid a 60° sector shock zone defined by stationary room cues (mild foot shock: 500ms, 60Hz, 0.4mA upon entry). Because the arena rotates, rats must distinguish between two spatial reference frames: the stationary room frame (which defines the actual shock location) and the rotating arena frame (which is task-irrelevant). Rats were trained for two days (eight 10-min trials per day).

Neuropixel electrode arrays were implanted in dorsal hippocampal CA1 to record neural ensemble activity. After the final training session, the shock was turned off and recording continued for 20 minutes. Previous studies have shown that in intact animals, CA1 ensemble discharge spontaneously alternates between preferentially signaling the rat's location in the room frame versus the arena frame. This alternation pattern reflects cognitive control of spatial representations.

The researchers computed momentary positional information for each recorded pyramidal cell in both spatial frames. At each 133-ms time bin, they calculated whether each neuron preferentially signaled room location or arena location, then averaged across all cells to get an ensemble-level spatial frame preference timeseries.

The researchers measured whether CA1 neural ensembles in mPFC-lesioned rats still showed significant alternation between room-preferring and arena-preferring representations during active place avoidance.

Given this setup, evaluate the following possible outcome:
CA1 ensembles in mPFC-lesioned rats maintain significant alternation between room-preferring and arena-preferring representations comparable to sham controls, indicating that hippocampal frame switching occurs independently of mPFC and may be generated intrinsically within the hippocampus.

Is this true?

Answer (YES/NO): YES